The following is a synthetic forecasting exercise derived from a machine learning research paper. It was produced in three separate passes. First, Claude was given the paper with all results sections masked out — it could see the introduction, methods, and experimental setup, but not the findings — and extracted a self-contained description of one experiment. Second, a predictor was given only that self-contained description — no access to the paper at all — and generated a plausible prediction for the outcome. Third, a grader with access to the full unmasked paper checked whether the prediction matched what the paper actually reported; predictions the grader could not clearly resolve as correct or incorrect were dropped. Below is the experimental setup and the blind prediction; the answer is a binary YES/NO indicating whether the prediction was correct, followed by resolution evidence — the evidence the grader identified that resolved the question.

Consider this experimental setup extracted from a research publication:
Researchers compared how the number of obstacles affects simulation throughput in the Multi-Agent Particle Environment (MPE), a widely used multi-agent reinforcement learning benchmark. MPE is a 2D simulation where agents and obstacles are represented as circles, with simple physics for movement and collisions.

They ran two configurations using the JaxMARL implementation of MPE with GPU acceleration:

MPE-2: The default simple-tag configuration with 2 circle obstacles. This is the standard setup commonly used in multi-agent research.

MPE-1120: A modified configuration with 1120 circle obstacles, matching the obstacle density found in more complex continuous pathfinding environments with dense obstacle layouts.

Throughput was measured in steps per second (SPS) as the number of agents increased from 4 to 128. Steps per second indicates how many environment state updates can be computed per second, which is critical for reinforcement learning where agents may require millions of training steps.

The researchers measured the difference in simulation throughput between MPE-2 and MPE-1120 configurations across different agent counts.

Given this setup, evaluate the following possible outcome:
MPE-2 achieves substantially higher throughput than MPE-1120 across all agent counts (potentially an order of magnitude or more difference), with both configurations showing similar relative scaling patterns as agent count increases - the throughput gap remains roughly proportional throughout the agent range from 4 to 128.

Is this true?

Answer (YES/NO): NO